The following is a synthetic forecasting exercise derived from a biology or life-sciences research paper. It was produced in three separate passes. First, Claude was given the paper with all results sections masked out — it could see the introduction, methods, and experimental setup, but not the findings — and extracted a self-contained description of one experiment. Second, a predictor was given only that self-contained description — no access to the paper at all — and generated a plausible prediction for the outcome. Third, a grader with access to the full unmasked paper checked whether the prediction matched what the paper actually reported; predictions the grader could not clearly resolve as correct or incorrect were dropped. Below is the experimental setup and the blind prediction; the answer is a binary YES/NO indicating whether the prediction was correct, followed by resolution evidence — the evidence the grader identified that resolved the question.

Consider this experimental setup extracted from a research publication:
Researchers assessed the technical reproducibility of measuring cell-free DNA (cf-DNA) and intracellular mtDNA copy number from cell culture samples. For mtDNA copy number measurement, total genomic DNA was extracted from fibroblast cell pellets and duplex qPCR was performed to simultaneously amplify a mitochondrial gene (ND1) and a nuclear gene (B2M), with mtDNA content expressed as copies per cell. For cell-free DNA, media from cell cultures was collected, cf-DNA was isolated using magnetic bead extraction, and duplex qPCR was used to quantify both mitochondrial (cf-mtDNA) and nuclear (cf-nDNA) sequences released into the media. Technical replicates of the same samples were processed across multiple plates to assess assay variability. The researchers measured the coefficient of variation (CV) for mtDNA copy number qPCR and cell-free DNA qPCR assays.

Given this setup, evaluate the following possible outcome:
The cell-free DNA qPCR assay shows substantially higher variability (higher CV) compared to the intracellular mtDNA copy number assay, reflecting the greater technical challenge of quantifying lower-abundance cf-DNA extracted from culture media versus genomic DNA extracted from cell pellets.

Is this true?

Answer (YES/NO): YES